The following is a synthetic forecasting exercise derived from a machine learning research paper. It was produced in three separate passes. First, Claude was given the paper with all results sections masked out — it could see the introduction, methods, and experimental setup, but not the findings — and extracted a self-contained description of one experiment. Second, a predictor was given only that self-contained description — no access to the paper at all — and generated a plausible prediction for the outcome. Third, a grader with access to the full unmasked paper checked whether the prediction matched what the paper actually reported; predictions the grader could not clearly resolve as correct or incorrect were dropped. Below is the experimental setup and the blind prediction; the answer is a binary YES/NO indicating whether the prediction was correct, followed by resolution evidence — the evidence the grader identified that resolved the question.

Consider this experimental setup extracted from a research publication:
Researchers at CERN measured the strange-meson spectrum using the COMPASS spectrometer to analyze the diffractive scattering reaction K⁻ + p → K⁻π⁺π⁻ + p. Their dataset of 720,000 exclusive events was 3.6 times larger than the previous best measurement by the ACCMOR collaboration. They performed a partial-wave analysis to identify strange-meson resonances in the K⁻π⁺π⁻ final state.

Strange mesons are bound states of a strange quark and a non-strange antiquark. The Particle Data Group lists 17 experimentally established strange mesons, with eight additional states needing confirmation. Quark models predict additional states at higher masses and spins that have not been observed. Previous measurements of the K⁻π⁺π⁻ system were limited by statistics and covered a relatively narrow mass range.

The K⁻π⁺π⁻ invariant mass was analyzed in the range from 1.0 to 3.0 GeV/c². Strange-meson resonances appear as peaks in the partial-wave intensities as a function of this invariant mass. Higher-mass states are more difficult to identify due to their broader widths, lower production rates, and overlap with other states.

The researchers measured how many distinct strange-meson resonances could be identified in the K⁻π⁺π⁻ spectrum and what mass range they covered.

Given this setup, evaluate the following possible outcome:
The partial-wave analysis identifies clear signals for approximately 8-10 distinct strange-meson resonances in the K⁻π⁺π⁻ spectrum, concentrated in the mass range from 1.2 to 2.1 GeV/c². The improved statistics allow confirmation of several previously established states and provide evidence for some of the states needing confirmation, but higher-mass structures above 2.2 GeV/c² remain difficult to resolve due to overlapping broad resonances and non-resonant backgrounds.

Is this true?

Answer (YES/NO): NO